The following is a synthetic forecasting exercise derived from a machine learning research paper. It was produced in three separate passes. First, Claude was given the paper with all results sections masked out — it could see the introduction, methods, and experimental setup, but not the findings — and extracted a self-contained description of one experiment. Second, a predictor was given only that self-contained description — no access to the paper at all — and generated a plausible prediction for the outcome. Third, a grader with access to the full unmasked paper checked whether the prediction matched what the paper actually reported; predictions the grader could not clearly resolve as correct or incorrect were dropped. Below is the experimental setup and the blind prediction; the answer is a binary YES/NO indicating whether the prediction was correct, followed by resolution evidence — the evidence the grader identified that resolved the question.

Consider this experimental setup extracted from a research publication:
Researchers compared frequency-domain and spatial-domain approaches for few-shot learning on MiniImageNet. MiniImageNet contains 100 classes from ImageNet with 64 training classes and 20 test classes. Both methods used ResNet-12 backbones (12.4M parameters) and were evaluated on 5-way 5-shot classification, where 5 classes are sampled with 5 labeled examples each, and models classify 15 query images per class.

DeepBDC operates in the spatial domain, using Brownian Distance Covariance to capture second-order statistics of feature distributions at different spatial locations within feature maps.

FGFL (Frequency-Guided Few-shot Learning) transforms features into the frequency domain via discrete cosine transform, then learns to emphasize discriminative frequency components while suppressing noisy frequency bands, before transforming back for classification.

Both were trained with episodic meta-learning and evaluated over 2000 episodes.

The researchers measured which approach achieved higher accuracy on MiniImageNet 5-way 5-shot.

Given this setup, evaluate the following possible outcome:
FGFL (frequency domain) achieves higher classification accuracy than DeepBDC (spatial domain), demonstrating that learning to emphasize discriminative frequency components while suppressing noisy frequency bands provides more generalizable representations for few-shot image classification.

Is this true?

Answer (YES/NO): YES